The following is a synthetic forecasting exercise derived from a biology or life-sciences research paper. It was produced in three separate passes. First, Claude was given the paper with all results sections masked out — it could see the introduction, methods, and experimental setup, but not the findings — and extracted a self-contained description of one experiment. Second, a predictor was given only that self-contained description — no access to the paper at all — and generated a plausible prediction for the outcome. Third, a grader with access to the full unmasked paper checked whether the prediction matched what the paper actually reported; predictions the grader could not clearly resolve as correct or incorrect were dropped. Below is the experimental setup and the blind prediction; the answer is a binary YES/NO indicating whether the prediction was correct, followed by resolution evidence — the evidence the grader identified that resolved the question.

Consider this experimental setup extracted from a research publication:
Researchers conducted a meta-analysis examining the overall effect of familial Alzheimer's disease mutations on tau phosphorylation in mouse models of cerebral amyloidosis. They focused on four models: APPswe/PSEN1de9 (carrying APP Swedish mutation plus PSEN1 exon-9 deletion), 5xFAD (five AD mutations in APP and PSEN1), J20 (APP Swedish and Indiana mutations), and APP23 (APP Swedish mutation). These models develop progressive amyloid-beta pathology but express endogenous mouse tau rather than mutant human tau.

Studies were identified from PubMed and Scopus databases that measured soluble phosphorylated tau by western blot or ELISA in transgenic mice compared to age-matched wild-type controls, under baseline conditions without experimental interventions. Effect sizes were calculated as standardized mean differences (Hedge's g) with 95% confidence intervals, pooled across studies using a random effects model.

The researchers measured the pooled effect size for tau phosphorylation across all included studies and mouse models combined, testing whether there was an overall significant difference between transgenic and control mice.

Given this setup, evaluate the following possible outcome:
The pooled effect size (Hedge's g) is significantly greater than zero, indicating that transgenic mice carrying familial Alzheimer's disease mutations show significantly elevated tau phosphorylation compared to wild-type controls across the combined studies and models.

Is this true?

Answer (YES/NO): YES